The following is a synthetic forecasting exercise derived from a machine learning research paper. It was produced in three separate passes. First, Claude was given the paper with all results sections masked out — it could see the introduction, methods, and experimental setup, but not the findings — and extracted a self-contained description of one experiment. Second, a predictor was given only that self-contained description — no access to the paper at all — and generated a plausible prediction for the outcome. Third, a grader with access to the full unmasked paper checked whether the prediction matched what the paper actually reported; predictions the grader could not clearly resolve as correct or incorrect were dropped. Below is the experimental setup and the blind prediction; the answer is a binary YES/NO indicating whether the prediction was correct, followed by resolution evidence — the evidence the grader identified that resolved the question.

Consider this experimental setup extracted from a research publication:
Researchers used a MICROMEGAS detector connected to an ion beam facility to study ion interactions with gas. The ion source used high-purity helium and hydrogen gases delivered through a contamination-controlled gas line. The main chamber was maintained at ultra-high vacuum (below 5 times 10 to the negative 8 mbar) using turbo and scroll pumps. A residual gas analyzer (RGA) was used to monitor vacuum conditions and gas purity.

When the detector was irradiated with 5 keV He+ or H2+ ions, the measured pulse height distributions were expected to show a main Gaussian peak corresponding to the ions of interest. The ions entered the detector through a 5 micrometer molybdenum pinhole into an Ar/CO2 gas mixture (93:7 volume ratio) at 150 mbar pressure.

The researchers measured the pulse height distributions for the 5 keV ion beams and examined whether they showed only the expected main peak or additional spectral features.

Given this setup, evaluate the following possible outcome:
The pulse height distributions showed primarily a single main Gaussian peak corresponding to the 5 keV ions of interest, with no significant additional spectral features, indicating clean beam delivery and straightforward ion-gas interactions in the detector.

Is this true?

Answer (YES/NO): NO